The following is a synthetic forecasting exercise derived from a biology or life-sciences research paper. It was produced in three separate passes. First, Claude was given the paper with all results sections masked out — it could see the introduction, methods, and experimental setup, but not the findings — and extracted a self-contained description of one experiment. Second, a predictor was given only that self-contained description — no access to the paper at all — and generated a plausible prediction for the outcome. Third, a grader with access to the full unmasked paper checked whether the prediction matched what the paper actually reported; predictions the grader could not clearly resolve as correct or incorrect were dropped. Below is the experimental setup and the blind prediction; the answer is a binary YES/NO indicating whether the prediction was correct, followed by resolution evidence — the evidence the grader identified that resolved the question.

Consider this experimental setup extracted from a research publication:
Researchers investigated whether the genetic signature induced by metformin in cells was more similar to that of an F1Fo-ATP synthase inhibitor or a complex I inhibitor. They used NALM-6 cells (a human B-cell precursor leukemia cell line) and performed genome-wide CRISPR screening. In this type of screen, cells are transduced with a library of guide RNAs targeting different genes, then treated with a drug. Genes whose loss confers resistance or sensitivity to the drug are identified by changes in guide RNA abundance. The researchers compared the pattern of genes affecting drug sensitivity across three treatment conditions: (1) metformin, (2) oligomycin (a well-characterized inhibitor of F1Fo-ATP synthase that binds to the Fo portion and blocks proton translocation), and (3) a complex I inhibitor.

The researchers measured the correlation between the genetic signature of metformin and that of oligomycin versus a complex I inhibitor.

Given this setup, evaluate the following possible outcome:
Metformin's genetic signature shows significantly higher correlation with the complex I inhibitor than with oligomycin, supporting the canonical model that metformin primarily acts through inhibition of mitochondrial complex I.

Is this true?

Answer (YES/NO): NO